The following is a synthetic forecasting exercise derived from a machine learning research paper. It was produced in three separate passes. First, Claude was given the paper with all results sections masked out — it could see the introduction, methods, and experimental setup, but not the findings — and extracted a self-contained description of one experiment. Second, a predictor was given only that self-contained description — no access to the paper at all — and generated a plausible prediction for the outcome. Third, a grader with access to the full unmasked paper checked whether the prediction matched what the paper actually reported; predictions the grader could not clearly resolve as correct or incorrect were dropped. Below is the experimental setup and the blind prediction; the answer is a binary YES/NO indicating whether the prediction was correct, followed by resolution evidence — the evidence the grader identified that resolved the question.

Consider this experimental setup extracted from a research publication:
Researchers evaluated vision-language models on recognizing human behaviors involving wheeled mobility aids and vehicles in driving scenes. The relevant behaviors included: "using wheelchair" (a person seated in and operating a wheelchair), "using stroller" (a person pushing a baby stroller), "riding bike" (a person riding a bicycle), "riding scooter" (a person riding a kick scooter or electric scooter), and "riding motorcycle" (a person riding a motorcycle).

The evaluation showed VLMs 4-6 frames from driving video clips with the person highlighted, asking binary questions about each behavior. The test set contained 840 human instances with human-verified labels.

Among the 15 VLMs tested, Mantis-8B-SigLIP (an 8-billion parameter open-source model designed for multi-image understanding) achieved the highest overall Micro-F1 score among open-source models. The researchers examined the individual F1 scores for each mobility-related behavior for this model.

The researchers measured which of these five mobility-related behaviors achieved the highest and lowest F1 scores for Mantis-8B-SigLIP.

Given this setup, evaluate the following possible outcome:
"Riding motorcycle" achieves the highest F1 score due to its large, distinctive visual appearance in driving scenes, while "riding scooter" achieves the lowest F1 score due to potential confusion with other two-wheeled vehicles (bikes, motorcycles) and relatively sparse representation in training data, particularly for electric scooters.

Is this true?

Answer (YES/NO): NO